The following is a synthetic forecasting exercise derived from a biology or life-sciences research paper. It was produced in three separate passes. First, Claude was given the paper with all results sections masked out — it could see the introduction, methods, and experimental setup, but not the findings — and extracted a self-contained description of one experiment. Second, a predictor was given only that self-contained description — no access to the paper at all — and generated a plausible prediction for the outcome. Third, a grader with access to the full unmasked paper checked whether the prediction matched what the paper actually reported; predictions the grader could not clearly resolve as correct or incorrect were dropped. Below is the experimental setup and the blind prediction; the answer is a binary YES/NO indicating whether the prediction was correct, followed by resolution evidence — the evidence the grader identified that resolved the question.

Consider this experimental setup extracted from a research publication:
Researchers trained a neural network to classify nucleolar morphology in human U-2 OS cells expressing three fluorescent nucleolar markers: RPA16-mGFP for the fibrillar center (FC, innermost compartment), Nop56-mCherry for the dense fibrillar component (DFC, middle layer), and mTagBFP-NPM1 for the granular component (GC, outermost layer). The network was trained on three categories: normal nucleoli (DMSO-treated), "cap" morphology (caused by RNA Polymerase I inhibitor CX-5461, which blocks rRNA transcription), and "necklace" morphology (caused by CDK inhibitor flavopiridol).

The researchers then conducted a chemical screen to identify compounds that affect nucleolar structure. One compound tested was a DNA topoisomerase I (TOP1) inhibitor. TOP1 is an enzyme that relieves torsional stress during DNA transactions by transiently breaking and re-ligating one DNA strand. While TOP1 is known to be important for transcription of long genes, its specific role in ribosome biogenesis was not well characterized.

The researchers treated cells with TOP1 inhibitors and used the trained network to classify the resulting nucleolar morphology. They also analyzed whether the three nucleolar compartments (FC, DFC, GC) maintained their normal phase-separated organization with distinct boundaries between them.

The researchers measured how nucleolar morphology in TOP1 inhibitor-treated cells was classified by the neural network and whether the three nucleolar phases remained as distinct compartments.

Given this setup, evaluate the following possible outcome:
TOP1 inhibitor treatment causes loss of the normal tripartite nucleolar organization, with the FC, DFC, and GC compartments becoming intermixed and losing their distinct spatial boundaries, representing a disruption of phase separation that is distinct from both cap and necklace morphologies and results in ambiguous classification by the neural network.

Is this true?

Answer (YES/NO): NO